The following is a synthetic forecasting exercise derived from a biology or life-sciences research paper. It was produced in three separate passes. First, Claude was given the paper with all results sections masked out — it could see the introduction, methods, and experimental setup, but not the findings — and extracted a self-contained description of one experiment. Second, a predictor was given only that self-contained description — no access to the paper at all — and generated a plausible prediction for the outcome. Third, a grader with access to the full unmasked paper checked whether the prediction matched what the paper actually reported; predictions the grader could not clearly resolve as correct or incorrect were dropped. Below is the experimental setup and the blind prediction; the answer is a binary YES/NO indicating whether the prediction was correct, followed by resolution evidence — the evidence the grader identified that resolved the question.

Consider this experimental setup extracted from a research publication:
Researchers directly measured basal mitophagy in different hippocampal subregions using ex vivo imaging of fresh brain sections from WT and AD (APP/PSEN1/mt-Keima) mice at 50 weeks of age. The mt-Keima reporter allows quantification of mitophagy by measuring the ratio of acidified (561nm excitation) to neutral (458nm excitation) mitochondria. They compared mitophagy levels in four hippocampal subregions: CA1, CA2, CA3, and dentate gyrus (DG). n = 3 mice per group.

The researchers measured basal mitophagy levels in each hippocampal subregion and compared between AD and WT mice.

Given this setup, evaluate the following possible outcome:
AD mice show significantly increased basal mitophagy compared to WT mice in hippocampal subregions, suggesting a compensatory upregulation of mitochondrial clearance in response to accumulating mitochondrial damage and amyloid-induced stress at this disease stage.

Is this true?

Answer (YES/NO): NO